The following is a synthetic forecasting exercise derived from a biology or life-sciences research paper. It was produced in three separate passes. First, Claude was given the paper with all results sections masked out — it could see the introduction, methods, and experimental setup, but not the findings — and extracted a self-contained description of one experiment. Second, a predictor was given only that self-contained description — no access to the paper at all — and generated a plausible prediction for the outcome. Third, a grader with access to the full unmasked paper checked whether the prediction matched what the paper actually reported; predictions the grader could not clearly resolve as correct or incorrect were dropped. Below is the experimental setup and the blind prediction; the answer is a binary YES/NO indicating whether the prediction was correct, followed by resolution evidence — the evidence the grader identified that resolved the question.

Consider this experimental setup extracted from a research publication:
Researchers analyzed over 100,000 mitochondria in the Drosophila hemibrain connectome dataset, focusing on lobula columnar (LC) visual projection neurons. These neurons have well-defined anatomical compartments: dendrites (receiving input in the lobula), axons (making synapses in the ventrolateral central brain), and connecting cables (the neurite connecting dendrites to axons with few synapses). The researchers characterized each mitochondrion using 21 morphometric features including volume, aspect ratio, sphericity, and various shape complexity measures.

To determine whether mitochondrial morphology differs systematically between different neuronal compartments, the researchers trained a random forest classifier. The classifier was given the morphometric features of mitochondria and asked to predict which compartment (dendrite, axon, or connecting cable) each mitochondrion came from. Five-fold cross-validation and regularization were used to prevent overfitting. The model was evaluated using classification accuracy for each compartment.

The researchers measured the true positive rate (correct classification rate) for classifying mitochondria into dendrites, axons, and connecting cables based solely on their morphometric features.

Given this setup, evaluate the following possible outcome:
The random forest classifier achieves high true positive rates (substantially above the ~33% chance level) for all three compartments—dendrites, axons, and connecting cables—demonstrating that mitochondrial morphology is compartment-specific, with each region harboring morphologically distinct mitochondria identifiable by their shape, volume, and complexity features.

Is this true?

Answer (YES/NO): YES